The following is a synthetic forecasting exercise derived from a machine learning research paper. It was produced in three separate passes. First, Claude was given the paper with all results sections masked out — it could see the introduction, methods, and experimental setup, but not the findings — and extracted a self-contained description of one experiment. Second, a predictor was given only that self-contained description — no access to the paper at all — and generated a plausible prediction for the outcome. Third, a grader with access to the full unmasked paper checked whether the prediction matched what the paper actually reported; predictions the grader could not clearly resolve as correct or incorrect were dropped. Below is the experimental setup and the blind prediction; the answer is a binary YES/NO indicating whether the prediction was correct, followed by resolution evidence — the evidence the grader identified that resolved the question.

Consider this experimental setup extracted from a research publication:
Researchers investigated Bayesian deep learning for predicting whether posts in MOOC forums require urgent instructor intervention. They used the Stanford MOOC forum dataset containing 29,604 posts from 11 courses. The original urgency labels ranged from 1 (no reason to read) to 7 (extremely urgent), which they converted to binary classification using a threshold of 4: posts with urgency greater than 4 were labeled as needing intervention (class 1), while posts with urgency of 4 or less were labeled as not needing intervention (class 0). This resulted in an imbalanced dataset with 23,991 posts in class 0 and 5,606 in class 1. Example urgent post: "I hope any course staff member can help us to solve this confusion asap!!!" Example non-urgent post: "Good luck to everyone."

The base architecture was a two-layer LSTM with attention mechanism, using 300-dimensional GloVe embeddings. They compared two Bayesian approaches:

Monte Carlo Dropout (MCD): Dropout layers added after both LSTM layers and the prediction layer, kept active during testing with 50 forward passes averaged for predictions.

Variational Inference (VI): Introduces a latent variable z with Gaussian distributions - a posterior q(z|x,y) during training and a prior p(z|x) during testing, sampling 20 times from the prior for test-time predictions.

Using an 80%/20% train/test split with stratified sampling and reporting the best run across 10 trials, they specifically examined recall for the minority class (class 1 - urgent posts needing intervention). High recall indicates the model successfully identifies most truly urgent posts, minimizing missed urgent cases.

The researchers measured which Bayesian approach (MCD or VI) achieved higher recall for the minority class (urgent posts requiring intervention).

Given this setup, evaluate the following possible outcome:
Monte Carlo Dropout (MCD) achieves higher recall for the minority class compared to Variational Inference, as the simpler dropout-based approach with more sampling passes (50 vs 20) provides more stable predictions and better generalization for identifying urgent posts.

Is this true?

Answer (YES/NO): NO